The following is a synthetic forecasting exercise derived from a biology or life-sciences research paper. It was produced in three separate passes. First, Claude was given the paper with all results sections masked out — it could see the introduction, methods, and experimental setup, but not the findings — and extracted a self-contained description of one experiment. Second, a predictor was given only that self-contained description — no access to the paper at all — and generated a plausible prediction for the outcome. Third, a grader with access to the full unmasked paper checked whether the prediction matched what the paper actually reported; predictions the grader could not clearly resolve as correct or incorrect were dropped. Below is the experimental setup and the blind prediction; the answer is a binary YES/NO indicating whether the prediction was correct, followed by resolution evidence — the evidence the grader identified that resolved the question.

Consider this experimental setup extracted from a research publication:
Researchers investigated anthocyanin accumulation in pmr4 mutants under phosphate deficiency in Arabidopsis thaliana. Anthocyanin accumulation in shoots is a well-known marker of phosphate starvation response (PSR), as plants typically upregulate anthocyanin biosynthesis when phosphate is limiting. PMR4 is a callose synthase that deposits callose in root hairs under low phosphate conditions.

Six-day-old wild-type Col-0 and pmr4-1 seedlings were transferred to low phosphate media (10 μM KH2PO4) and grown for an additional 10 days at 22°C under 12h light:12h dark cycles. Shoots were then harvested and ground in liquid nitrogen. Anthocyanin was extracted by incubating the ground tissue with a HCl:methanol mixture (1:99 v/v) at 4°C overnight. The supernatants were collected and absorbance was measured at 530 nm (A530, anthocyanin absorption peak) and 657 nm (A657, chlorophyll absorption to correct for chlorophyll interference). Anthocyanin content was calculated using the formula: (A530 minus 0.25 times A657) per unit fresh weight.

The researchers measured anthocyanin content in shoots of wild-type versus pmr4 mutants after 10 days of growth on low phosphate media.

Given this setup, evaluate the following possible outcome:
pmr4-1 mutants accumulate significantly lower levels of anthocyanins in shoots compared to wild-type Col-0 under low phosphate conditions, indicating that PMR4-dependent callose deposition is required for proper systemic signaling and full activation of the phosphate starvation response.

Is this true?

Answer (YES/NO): NO